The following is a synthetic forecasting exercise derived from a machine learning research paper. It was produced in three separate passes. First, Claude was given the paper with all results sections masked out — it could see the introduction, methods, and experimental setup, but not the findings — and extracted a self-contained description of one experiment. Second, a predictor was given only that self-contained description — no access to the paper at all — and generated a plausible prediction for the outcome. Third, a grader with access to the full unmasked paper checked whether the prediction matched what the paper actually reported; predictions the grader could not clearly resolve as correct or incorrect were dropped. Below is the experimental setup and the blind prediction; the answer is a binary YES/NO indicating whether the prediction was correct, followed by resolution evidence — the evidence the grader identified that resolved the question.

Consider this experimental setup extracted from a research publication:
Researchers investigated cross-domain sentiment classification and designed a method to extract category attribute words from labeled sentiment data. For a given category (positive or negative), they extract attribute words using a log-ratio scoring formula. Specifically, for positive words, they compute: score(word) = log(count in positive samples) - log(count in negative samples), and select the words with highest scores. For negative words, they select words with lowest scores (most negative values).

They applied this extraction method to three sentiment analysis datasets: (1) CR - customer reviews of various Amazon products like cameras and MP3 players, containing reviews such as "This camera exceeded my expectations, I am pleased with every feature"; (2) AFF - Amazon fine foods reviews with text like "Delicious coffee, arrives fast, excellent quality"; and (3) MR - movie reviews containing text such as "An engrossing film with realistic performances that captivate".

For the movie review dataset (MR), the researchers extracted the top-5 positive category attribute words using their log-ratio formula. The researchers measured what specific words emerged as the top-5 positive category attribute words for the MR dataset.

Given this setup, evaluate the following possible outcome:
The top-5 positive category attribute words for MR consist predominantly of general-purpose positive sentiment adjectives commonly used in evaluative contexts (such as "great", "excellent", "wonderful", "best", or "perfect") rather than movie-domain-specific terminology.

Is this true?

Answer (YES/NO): NO